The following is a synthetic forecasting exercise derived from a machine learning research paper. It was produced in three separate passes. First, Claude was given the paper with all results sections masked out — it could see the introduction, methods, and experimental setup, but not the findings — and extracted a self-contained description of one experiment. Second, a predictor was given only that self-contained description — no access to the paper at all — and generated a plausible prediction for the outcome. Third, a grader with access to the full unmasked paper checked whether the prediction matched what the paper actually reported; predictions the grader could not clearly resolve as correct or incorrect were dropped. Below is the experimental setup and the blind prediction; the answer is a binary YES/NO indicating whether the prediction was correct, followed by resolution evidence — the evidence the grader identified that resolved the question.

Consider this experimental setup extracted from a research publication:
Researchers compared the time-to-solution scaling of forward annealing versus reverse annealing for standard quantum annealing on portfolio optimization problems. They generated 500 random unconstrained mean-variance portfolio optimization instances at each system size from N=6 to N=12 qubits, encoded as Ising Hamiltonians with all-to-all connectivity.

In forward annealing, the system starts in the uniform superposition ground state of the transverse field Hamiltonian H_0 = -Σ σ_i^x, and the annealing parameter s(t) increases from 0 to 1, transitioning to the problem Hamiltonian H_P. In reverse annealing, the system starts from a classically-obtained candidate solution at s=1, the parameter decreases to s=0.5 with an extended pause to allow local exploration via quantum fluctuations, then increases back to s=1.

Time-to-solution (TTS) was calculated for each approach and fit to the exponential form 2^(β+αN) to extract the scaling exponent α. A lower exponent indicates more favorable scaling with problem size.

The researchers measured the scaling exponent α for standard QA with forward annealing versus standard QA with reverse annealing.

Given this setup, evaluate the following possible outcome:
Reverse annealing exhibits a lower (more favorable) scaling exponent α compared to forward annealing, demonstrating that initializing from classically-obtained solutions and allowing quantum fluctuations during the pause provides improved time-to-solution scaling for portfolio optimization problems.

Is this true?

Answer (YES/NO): YES